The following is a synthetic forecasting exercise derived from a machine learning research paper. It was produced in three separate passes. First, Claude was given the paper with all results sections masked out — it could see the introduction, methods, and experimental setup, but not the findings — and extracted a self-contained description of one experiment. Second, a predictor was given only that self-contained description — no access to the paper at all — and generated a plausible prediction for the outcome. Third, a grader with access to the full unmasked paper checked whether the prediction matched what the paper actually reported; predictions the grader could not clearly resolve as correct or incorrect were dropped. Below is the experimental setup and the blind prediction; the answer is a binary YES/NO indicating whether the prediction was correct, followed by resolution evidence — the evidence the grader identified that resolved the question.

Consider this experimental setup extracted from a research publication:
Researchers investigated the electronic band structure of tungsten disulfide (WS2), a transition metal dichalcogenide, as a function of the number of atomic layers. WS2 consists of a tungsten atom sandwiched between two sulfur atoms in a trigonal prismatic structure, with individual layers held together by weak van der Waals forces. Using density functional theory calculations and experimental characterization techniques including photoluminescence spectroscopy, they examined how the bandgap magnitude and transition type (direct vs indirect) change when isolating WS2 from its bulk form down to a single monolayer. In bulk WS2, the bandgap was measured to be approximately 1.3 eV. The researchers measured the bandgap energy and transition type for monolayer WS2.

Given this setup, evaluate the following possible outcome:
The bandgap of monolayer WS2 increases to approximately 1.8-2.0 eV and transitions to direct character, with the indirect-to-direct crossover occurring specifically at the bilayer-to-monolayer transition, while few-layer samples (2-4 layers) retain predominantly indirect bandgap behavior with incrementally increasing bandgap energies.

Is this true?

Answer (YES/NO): NO